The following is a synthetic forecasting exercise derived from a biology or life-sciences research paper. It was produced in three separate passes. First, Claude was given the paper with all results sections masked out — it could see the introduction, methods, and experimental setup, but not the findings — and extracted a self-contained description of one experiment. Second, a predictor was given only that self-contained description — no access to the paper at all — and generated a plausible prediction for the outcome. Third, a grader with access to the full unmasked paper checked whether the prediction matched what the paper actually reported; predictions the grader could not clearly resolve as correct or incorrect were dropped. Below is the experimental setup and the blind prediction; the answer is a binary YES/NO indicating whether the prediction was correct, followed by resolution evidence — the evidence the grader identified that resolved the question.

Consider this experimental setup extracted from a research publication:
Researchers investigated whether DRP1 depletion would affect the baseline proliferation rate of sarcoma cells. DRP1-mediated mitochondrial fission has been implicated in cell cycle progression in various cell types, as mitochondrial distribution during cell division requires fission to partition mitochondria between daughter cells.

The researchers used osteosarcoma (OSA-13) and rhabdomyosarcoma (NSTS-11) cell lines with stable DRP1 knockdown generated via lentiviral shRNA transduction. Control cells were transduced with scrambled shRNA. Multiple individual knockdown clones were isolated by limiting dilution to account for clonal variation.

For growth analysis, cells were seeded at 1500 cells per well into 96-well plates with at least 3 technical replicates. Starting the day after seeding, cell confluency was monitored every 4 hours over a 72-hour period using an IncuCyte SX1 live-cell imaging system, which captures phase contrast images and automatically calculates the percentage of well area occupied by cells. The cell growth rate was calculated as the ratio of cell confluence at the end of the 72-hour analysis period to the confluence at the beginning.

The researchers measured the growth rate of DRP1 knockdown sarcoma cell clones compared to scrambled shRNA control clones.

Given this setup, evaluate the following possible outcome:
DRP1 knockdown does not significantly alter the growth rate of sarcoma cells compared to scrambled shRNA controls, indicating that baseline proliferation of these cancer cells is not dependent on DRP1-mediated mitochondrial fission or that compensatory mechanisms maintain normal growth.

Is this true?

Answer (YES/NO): YES